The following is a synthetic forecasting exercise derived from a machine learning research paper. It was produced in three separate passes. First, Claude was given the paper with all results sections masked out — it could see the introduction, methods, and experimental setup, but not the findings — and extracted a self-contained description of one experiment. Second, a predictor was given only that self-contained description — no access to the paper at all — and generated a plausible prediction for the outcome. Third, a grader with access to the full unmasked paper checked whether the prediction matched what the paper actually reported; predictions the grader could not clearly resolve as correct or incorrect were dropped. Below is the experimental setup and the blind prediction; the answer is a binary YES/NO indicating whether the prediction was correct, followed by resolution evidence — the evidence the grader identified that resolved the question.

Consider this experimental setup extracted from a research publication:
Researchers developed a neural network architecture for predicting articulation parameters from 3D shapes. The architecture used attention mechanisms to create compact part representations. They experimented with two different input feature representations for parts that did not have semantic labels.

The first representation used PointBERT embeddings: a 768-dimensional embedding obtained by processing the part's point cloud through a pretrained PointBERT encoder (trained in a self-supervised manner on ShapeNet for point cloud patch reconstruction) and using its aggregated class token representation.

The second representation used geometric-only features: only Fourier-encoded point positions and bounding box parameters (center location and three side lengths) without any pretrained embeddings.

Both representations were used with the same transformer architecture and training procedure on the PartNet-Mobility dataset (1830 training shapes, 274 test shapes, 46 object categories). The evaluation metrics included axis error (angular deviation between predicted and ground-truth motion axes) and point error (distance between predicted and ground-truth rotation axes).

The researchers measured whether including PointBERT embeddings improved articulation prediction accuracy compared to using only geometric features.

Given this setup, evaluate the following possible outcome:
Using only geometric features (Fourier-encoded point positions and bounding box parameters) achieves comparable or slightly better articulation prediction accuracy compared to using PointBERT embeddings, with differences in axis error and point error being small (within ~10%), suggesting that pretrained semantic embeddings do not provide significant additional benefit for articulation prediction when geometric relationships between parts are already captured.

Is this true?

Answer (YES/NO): NO